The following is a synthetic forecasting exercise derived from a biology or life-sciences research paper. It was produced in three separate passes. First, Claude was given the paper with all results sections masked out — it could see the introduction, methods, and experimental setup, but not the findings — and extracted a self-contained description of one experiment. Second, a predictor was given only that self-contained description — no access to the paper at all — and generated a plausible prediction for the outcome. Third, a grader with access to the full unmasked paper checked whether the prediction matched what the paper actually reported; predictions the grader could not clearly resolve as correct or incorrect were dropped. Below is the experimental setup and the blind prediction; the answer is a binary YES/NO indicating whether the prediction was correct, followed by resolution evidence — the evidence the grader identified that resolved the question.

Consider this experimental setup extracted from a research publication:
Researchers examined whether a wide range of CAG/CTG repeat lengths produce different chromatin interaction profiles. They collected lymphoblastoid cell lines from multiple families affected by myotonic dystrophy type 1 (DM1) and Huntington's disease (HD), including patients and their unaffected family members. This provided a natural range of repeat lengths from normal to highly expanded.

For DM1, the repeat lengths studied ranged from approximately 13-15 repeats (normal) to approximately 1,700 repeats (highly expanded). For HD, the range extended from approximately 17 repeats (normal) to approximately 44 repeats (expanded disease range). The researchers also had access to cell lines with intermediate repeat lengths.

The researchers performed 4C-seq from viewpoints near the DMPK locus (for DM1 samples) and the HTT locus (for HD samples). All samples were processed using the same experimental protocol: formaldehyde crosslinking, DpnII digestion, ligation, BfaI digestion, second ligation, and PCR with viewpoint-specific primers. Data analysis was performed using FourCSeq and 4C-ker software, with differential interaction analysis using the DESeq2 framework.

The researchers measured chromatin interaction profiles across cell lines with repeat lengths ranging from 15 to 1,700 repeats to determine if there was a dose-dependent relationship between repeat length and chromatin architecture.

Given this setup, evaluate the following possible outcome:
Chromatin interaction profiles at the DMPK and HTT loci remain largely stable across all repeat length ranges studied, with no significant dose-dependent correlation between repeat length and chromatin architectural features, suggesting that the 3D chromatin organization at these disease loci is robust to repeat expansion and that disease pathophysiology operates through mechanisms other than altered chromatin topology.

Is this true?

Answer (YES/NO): YES